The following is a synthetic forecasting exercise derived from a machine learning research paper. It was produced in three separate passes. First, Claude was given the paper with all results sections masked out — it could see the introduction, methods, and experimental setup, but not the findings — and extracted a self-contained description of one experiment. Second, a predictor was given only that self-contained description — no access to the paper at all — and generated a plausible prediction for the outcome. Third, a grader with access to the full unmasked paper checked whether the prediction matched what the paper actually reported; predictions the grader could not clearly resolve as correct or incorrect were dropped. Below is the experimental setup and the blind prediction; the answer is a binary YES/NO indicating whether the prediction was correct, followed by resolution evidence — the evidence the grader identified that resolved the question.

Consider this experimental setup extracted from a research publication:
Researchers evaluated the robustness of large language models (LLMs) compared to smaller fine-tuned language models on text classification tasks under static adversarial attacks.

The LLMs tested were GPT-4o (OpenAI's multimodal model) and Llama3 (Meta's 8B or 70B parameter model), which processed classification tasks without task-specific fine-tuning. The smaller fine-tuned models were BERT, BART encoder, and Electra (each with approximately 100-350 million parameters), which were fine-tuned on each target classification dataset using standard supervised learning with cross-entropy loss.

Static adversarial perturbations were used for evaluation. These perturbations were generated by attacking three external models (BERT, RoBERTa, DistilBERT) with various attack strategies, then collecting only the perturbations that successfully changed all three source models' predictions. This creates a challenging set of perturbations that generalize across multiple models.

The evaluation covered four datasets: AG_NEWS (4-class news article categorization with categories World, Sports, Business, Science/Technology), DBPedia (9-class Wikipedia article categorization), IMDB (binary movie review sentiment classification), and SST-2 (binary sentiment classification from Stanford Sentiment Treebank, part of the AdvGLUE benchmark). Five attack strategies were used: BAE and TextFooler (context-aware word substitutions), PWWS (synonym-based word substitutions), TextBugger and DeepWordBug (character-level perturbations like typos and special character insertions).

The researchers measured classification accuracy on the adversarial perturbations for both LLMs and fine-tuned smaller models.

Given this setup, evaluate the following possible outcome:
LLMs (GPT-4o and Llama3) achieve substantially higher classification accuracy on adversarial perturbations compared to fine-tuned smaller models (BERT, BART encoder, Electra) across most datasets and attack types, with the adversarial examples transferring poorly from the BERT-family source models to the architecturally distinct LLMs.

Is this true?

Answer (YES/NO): NO